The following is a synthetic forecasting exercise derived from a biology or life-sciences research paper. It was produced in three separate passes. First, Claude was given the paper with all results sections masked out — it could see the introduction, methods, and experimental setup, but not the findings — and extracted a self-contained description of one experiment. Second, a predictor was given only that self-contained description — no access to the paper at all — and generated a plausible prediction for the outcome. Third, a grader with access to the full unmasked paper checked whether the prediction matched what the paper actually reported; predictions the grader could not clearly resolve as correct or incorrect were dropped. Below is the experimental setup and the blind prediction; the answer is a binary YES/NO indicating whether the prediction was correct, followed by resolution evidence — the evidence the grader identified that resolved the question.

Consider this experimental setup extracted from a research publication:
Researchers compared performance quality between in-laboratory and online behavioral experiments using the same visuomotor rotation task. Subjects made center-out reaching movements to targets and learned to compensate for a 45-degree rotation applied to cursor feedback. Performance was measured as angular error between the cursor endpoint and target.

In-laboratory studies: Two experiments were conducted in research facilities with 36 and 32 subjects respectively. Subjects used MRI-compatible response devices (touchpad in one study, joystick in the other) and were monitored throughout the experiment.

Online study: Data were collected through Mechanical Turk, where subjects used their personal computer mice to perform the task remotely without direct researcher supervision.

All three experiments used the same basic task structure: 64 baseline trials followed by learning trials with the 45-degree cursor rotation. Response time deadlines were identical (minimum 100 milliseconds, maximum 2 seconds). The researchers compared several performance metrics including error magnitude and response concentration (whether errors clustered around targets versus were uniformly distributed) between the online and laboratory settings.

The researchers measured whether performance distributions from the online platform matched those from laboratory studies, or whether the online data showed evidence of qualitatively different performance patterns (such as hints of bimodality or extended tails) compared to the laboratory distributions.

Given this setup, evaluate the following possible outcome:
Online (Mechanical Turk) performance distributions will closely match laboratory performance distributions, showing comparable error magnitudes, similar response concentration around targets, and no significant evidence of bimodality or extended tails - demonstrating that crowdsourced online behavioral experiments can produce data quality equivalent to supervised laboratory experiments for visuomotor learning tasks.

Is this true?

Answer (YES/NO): NO